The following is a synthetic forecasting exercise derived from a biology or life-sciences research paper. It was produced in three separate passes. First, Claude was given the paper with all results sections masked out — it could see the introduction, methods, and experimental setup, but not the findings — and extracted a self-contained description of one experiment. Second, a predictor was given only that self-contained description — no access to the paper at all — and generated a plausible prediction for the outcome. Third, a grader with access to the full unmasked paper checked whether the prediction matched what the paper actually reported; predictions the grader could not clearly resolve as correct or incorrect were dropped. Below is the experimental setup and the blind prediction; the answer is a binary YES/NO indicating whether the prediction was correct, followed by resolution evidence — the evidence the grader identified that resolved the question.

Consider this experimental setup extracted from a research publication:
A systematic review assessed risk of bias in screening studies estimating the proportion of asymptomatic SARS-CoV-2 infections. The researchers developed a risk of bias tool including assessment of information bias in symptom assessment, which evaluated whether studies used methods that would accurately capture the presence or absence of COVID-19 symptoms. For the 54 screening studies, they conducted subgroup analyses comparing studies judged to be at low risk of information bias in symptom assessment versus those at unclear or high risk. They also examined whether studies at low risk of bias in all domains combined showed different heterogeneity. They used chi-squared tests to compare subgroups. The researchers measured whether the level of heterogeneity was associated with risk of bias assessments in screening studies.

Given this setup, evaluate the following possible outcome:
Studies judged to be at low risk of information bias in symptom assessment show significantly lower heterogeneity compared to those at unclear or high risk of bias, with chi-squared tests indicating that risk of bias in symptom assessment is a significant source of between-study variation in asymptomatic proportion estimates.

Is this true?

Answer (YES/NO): YES